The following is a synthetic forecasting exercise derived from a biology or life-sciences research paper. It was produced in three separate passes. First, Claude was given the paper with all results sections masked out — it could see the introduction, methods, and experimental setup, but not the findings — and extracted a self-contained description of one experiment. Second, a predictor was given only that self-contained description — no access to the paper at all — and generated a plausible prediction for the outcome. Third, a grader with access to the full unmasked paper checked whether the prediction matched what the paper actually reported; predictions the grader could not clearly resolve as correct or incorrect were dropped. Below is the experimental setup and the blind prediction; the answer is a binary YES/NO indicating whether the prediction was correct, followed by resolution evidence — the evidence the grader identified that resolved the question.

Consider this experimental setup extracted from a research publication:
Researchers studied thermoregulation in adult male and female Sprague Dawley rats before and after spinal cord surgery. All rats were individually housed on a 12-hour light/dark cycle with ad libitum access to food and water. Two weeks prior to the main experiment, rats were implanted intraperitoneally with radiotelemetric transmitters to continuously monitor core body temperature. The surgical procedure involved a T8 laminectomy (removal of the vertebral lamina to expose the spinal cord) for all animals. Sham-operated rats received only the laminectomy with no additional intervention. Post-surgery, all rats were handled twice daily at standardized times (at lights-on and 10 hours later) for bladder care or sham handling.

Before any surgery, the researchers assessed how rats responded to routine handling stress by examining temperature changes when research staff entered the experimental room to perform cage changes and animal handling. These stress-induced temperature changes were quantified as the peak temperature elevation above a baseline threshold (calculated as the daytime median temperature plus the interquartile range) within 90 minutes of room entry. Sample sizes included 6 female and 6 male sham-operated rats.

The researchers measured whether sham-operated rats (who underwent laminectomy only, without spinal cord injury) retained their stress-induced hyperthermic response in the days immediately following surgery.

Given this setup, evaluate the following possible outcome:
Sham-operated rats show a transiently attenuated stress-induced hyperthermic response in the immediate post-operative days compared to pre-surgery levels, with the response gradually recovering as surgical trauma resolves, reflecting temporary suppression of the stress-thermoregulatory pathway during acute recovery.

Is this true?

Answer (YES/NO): NO